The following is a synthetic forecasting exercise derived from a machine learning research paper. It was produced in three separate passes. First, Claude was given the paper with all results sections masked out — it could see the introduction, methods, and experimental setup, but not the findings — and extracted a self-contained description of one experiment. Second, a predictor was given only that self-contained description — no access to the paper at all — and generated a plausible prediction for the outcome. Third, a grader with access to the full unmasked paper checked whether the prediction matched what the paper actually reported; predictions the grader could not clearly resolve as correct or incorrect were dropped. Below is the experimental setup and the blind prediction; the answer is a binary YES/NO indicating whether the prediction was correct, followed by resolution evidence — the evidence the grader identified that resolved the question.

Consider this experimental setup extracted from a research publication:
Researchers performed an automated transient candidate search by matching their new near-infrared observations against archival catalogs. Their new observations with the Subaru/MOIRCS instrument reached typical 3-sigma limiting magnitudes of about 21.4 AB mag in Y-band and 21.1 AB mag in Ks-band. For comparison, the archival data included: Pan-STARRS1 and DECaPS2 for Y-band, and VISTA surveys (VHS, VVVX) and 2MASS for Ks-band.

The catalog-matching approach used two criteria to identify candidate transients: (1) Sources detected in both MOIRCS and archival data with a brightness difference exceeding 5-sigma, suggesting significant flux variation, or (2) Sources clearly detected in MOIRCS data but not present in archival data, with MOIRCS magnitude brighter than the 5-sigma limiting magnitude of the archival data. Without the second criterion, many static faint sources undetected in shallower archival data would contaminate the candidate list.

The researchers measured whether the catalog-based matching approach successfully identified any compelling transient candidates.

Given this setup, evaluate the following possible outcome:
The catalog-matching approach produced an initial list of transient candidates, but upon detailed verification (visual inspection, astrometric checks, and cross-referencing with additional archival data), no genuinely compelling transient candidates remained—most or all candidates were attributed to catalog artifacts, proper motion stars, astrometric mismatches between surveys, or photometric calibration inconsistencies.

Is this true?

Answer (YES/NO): NO